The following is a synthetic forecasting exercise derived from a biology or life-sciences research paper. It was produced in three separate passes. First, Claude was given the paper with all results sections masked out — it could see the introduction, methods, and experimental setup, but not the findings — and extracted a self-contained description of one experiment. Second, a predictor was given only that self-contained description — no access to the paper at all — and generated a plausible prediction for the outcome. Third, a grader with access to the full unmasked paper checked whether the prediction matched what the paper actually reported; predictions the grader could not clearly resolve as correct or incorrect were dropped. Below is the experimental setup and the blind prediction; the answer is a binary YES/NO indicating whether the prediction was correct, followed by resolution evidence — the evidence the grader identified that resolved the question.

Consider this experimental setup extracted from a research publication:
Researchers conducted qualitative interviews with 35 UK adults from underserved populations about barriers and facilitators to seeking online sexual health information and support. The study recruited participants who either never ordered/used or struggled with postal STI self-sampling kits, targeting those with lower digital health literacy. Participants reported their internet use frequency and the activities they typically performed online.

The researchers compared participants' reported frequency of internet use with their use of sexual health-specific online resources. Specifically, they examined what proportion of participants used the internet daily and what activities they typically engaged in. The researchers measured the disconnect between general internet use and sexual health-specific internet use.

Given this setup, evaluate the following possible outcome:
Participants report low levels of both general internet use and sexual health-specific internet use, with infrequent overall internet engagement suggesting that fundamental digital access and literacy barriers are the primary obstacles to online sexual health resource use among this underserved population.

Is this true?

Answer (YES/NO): NO